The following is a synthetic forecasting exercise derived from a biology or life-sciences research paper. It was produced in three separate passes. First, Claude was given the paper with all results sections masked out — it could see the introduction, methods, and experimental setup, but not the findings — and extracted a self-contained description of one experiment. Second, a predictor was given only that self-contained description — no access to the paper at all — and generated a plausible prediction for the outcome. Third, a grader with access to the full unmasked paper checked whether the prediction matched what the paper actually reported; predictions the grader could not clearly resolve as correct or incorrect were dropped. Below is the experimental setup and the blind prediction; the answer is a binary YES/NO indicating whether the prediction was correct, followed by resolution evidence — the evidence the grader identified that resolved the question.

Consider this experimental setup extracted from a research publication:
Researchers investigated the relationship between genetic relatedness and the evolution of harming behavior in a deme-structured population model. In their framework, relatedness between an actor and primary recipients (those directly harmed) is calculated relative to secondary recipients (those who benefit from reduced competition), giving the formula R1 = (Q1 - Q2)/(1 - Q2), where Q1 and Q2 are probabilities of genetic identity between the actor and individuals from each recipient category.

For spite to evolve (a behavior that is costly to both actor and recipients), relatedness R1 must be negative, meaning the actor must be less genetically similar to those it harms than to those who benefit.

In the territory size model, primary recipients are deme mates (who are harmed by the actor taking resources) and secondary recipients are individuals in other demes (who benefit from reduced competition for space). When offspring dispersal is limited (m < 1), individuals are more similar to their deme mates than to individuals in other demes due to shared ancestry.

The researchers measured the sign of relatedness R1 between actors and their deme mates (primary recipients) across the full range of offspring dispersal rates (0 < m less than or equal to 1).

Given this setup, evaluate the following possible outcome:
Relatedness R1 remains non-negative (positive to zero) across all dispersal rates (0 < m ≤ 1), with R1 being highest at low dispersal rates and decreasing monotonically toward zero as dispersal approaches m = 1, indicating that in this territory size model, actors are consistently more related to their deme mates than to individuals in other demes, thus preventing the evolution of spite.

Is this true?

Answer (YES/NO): YES